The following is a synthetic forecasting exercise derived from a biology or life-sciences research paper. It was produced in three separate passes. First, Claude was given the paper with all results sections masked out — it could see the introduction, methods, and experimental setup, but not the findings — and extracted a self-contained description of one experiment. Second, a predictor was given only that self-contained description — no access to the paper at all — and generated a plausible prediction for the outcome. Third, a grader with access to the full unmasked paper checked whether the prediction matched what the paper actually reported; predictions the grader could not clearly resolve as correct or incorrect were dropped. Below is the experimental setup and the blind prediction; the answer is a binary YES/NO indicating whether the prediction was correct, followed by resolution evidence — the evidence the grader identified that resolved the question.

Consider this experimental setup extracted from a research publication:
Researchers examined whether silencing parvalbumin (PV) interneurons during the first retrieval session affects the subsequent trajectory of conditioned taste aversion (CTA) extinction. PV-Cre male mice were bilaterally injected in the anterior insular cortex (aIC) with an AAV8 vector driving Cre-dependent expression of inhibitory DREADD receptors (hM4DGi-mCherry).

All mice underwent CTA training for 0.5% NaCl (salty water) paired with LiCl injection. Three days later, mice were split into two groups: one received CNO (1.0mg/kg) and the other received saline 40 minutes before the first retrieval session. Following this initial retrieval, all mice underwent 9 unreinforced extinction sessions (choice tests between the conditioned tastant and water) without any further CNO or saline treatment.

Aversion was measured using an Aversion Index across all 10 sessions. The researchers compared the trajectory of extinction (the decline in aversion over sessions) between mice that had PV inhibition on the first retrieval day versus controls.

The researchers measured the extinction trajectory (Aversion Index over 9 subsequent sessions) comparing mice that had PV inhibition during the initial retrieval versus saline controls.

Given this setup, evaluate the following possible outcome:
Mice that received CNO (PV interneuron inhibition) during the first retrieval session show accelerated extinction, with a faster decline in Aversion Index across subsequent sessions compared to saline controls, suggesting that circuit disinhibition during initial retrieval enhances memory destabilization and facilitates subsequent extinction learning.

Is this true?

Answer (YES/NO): NO